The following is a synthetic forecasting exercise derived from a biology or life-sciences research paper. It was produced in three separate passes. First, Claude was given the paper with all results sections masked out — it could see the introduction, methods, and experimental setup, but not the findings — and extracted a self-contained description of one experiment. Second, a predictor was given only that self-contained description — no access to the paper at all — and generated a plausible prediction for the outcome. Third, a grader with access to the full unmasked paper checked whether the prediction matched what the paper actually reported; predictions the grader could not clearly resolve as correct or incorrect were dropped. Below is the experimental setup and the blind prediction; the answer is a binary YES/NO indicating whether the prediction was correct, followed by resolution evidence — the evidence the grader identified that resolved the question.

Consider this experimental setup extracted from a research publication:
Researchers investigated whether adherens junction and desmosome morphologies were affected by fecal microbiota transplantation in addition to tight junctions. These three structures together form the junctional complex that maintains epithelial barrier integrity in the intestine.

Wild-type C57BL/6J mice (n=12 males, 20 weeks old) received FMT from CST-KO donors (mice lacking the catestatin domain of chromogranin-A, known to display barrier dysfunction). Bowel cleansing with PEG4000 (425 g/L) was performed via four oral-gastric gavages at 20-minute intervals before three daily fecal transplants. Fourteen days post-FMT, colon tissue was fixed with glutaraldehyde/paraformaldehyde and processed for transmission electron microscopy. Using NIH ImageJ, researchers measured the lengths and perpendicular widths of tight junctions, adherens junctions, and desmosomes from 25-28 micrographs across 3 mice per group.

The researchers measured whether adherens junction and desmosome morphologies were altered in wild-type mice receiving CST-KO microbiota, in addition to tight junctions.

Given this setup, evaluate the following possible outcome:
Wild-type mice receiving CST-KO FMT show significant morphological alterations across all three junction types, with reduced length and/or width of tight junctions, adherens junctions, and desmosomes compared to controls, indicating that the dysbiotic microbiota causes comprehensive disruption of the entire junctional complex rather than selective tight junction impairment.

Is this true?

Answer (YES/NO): NO